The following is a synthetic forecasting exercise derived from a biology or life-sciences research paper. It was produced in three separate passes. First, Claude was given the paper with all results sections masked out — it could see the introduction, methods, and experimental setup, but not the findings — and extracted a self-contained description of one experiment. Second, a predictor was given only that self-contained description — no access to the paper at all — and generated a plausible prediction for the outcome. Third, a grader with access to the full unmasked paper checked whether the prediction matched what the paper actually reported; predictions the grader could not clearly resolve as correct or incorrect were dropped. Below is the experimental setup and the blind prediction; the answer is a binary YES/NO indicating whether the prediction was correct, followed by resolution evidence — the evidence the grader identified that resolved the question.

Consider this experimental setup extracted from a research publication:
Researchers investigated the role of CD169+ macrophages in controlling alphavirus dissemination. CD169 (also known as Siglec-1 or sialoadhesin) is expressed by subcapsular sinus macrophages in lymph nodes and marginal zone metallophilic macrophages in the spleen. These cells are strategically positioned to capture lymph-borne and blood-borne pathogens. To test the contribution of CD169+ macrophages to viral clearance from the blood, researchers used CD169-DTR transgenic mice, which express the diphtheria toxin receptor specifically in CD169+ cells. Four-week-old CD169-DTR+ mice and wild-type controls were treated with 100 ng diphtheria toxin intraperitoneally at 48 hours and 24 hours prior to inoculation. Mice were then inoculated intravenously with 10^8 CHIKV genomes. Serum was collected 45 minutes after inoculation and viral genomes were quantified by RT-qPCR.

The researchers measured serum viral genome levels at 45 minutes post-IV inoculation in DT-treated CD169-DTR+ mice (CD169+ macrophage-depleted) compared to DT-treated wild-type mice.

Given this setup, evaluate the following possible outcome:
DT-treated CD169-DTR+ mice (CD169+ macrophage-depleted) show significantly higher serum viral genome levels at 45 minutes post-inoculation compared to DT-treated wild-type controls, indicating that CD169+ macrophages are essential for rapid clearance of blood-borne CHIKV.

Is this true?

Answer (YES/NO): YES